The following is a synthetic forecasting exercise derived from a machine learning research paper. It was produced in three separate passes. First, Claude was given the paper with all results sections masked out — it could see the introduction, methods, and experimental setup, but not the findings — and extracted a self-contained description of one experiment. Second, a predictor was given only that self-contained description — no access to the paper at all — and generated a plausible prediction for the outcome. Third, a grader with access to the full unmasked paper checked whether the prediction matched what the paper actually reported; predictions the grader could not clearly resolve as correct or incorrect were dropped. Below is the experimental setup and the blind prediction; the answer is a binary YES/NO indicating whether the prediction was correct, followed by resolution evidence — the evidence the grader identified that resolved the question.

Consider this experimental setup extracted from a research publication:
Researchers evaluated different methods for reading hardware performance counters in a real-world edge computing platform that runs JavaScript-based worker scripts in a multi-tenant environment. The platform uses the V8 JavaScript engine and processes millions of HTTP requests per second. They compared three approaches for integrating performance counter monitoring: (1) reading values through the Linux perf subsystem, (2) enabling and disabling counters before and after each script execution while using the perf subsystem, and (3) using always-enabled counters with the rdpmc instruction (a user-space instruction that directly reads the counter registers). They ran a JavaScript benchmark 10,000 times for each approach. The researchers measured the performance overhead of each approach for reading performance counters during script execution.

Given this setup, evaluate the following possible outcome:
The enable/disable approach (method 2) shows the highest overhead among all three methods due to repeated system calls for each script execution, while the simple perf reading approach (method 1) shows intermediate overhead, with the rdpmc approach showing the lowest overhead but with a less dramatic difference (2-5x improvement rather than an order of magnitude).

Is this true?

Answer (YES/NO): NO